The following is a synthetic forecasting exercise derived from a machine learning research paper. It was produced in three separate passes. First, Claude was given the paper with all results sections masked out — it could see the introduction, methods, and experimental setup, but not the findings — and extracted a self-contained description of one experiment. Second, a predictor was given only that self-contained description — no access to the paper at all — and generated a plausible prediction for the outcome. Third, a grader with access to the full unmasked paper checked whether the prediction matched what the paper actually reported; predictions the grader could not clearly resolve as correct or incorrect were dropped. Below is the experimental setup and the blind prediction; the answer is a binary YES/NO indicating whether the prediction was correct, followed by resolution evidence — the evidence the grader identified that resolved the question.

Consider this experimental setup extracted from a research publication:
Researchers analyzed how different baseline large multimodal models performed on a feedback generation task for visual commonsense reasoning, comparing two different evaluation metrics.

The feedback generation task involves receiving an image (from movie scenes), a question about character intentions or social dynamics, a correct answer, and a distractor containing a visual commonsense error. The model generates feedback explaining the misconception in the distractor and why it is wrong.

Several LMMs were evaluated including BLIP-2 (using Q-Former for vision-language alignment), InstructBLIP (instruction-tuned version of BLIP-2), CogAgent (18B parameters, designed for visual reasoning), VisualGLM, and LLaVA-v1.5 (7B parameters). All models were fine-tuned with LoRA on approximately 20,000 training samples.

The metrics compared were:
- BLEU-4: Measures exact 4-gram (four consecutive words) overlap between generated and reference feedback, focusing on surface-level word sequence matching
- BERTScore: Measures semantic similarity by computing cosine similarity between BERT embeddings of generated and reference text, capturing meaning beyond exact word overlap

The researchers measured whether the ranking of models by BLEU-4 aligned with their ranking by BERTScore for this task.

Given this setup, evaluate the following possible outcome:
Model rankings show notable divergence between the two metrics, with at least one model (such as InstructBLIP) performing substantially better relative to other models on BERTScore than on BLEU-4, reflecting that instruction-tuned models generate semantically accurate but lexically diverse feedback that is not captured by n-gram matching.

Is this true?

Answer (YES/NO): NO